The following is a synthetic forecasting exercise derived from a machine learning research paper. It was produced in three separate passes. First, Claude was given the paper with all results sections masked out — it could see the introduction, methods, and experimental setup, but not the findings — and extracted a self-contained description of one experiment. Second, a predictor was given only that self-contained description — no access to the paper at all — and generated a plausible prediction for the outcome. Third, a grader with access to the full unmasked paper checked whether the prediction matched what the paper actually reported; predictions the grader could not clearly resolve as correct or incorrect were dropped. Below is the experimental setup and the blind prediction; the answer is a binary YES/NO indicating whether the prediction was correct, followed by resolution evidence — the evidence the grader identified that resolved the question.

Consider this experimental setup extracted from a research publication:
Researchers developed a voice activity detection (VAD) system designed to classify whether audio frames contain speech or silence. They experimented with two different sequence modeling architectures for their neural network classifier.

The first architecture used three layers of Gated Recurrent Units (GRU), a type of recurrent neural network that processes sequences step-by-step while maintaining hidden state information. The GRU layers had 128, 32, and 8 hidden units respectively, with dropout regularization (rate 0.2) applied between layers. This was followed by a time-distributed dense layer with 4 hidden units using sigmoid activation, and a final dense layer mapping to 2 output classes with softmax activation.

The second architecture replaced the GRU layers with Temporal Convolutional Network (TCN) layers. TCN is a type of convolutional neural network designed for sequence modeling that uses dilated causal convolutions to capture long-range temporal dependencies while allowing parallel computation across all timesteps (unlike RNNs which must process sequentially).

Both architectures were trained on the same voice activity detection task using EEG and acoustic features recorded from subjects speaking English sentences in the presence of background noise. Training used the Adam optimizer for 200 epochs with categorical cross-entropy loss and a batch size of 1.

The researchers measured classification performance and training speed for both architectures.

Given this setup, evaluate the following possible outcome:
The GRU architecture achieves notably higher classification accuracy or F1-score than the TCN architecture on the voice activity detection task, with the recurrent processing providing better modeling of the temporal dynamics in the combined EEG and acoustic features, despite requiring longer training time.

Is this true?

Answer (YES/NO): YES